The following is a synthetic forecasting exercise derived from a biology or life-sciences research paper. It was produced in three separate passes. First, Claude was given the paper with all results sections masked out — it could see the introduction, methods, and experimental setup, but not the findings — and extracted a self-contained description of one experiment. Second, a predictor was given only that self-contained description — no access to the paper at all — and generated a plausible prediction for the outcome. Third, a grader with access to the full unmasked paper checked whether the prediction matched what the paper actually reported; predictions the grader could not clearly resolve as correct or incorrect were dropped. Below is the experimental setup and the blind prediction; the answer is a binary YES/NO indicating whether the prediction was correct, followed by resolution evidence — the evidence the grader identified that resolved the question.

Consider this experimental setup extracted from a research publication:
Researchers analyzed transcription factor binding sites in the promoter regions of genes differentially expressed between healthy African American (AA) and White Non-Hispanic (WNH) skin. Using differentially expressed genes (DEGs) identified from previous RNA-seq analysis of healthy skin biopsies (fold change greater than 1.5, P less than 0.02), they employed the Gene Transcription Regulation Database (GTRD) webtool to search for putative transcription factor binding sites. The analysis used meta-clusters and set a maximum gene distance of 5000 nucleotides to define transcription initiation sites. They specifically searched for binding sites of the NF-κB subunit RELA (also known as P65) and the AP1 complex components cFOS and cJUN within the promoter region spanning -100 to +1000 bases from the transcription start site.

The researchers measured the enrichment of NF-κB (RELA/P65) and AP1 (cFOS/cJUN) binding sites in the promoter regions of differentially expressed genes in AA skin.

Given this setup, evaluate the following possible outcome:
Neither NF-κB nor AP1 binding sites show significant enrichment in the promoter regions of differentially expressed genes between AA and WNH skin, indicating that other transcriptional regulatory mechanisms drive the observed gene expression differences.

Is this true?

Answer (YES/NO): NO